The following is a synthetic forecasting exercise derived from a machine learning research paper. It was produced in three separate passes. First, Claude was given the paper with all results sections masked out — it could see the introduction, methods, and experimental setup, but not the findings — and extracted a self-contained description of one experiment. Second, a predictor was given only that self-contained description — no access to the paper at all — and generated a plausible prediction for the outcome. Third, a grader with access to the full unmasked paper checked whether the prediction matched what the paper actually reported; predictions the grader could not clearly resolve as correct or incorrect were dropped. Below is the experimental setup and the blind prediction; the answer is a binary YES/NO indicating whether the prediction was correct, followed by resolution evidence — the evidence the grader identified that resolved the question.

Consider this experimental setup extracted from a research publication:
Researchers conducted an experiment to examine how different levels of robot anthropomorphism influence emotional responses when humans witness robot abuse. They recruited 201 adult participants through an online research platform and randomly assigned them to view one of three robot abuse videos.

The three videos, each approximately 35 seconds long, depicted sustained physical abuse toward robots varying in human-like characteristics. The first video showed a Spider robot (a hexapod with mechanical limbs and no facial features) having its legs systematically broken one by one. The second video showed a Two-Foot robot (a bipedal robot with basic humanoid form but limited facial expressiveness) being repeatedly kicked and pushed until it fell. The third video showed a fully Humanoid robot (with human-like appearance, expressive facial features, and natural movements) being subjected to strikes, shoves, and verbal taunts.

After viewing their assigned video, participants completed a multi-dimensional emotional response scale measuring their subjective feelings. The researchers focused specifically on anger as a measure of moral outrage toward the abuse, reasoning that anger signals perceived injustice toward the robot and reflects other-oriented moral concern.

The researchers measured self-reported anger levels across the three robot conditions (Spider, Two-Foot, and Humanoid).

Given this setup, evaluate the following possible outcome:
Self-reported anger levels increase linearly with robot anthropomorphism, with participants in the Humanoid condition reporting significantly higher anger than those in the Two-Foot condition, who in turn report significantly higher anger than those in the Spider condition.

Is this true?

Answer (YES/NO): NO